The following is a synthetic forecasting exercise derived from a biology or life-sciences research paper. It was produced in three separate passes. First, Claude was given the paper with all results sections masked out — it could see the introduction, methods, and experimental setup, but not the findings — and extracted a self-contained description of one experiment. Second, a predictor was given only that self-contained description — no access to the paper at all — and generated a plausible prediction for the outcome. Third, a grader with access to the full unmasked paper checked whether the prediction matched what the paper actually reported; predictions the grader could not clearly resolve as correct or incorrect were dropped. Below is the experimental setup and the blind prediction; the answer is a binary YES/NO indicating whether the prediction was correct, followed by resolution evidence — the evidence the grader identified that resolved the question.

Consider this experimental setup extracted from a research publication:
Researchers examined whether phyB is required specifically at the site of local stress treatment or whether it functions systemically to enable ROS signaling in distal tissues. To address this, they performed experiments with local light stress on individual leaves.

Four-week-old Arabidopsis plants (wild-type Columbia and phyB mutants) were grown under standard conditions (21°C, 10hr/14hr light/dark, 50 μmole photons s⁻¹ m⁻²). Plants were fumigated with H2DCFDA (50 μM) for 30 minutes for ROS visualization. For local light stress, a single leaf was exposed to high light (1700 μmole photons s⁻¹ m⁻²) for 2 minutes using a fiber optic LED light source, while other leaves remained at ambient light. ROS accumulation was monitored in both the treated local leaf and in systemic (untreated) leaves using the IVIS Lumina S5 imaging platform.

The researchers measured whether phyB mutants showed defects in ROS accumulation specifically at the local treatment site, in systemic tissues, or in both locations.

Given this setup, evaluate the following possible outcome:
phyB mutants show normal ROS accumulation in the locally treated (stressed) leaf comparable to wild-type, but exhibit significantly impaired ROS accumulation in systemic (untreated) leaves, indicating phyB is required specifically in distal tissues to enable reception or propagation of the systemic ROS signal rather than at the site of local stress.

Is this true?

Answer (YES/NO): NO